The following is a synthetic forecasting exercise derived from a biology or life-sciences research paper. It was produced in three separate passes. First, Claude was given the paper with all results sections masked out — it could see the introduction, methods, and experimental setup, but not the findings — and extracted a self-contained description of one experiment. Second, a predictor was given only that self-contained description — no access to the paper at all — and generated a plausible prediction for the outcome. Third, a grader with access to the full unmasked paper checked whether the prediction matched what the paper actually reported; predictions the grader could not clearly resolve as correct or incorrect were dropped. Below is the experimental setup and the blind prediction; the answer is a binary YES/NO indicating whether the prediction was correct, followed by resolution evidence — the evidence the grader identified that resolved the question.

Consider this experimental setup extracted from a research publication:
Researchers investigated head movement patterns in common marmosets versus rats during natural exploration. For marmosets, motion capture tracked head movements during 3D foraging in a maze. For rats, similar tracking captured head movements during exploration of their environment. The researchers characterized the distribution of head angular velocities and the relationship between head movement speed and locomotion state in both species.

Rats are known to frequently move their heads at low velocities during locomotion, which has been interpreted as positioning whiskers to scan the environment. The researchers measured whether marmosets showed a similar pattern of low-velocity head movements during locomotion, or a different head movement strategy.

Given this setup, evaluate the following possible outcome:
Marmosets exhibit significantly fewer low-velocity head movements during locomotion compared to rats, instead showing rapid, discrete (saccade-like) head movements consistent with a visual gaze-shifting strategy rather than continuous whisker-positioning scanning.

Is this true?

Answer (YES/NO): YES